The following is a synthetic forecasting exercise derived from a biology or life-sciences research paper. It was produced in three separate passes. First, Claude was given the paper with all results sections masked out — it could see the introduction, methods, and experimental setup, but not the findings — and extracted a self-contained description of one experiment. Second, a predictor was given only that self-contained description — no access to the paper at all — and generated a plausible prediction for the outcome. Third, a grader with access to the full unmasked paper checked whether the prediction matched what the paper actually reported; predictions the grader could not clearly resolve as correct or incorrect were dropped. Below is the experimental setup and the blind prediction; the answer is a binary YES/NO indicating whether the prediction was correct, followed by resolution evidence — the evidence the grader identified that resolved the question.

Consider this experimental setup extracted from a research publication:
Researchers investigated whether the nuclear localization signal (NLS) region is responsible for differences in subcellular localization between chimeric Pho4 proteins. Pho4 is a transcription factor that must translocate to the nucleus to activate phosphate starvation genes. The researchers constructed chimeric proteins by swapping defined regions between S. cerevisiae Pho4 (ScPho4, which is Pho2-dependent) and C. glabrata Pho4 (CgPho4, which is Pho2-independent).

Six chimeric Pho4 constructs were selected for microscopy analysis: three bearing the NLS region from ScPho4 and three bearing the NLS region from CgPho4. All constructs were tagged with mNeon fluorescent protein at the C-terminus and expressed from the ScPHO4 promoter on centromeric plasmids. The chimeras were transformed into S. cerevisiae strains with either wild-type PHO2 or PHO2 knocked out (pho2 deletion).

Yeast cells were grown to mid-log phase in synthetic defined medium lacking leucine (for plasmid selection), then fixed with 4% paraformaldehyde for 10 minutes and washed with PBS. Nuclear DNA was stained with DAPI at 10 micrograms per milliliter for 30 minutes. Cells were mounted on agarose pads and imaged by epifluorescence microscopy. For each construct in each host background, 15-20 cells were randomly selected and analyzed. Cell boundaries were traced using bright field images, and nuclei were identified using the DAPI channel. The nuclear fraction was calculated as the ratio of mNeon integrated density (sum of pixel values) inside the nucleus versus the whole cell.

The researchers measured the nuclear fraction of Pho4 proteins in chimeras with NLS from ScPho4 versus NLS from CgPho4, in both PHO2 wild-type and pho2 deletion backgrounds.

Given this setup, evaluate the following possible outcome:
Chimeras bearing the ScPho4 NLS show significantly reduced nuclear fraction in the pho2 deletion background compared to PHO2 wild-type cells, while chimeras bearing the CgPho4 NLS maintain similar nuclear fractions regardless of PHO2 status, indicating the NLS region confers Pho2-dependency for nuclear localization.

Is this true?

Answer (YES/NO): NO